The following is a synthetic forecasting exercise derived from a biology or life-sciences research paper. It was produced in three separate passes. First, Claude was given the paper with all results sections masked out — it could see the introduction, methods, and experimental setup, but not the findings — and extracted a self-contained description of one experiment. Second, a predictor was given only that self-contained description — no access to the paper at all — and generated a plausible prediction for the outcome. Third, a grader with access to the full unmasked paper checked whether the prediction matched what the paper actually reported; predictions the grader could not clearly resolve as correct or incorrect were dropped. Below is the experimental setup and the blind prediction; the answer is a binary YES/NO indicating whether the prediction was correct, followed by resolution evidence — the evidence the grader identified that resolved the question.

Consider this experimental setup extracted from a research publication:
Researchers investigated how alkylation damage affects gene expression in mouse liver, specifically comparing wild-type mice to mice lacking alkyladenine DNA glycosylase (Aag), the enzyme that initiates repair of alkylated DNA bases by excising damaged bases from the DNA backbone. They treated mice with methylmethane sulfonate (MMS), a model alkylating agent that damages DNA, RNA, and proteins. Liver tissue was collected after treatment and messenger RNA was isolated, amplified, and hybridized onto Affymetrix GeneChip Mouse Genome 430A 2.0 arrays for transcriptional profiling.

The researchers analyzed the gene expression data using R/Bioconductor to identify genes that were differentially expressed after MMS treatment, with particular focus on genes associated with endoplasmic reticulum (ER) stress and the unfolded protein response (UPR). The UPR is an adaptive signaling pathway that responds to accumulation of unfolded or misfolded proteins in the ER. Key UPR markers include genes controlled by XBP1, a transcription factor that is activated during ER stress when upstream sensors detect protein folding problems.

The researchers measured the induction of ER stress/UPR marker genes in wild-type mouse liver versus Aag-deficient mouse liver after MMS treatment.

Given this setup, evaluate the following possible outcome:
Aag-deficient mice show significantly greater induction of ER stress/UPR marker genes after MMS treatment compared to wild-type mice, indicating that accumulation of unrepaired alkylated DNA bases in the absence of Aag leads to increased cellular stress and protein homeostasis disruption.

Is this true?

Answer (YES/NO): NO